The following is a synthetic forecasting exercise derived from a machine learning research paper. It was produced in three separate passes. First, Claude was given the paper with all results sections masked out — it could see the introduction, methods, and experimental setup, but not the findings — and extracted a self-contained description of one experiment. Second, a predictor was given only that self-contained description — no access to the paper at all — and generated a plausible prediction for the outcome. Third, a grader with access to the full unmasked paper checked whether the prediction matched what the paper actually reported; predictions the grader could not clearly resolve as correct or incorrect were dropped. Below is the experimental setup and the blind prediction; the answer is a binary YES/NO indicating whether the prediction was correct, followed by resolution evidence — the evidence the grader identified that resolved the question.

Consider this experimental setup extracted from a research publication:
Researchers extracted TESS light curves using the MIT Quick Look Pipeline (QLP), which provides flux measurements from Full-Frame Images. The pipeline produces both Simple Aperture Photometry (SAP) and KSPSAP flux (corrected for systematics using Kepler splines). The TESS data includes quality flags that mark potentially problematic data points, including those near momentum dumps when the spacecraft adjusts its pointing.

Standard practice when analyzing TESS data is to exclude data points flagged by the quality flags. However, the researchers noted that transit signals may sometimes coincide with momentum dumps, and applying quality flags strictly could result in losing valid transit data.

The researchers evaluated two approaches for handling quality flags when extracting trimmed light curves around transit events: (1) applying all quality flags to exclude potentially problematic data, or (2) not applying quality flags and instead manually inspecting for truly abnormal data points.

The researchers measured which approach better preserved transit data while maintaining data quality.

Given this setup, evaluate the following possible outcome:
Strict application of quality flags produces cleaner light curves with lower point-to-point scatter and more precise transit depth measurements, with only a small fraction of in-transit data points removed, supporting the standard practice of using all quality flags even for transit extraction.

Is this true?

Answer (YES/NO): NO